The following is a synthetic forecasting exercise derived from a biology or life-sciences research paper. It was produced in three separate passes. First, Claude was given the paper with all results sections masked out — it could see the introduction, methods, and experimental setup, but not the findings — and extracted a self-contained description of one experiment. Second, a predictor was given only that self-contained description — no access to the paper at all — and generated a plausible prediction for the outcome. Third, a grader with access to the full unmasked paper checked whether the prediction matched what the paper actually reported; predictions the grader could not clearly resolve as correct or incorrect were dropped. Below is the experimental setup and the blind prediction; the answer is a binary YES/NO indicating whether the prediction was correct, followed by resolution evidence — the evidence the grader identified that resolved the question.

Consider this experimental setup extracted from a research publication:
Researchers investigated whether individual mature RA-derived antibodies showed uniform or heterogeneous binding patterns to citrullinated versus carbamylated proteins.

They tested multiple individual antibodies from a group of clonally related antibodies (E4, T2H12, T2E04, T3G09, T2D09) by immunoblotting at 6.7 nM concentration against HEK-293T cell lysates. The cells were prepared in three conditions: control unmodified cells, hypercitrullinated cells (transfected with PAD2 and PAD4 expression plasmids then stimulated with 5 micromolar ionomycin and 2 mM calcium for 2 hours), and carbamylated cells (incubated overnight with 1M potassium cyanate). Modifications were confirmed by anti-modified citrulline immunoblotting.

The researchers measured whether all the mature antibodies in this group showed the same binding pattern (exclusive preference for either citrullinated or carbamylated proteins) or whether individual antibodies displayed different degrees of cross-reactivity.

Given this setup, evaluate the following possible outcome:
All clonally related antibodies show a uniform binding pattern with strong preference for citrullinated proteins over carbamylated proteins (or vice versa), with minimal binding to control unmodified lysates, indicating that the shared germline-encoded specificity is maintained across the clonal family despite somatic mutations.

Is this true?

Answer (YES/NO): NO